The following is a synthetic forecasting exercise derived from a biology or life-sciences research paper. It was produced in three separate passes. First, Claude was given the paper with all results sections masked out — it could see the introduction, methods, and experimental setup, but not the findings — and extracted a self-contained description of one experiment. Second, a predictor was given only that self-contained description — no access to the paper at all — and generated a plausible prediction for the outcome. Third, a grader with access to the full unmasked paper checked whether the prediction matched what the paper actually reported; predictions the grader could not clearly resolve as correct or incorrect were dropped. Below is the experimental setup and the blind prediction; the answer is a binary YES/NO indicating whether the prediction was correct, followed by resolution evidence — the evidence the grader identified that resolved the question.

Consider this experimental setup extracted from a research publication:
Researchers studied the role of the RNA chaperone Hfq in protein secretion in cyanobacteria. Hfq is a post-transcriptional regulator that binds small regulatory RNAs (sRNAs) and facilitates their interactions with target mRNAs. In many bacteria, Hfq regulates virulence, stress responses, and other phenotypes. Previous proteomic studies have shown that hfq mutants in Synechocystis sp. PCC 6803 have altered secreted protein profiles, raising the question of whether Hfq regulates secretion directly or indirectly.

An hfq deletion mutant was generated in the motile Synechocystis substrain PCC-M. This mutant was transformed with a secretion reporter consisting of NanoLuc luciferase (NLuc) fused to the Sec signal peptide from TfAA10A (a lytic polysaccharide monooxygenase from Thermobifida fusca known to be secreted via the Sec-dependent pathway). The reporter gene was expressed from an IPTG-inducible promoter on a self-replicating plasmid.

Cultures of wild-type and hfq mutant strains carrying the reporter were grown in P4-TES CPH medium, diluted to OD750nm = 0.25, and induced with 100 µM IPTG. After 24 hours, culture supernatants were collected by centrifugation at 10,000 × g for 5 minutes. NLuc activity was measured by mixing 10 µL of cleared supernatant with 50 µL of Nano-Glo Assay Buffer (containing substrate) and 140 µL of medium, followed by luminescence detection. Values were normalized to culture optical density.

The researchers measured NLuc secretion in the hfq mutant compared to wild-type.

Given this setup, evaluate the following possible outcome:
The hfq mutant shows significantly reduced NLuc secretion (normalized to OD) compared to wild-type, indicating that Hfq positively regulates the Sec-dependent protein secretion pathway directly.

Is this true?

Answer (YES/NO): NO